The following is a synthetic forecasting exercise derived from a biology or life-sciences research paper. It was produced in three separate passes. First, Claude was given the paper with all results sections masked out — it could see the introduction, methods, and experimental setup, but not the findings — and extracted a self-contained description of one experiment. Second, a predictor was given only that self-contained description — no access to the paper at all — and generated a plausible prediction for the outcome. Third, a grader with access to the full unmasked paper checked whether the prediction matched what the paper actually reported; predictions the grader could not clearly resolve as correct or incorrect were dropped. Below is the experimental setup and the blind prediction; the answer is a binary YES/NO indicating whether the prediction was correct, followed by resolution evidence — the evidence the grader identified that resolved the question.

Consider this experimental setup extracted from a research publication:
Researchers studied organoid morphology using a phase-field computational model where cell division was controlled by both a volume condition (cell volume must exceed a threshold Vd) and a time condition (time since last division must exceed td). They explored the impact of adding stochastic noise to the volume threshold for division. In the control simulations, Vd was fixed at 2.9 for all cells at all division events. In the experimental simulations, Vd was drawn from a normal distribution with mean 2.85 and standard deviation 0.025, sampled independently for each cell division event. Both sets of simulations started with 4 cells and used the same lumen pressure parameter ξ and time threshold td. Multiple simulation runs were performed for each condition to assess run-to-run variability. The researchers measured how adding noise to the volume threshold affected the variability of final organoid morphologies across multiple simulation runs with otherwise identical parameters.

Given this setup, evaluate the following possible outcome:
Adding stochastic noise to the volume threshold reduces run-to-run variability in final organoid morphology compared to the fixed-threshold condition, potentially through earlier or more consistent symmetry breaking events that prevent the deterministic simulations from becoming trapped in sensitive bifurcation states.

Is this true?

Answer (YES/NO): NO